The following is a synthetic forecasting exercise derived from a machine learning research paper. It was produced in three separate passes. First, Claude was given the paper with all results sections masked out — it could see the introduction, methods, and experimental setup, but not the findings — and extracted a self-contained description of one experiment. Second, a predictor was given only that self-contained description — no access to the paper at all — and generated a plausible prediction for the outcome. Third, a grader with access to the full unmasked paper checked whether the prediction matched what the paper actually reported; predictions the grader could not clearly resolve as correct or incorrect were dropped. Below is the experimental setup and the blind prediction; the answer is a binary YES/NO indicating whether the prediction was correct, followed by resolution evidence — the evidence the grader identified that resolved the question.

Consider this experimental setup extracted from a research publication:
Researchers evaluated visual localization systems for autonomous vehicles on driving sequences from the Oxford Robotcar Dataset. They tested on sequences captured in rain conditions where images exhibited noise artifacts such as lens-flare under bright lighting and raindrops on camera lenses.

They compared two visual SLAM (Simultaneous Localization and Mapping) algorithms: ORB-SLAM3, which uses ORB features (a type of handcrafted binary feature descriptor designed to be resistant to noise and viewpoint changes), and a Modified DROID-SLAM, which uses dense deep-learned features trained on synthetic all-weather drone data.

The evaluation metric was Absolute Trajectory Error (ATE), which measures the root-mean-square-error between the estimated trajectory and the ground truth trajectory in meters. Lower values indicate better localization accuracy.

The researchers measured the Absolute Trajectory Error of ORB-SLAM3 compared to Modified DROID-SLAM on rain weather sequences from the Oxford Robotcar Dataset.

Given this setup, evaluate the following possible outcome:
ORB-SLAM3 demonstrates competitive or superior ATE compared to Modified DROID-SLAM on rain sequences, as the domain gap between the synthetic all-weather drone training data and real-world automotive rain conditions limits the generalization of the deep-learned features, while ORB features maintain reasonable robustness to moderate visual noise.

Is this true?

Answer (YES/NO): NO